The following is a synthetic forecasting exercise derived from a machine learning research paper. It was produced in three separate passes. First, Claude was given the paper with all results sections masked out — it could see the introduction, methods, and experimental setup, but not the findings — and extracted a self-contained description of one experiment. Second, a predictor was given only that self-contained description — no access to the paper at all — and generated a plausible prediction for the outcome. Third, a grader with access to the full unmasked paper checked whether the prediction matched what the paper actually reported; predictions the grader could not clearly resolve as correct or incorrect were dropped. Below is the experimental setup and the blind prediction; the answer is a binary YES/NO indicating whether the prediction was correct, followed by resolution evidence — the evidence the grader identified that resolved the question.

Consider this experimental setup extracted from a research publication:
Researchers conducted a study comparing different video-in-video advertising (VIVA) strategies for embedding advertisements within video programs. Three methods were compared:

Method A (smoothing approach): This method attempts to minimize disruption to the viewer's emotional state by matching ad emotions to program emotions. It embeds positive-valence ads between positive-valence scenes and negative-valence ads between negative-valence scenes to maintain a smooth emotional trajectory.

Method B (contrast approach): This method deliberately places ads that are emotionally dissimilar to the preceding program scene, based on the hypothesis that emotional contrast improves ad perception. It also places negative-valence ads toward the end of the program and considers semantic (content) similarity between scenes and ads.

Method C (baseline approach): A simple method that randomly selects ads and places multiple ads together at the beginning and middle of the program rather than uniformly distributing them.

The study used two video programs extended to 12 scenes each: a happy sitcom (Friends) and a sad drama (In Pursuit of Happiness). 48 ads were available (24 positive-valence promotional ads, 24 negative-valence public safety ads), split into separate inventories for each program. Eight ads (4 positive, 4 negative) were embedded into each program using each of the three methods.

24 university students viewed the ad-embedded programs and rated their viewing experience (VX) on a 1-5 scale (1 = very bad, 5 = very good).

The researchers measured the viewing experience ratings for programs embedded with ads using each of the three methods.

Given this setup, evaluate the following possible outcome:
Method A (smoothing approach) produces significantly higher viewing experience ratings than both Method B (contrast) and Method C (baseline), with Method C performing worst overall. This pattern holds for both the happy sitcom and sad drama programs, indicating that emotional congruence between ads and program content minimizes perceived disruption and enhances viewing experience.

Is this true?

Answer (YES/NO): NO